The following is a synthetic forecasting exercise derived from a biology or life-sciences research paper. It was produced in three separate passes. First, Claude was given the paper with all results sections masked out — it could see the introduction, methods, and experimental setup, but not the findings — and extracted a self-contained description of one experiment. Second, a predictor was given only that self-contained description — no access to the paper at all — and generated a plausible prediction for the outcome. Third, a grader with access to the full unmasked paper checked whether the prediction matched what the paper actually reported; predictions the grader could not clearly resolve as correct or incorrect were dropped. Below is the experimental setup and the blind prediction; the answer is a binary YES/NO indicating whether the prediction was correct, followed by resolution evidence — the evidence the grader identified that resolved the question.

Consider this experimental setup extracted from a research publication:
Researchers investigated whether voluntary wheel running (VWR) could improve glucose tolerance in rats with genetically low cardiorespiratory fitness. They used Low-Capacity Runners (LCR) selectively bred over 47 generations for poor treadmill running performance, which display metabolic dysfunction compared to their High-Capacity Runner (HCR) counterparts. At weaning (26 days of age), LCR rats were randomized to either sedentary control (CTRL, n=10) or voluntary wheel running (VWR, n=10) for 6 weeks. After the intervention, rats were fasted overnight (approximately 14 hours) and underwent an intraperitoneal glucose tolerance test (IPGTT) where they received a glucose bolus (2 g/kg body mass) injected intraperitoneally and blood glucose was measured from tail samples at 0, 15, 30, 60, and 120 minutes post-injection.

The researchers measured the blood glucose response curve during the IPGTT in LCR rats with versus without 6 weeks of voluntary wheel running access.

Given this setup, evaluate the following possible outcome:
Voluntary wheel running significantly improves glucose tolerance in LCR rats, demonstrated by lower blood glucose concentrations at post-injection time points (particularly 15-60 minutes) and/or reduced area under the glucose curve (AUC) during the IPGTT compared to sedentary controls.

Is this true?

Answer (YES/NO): YES